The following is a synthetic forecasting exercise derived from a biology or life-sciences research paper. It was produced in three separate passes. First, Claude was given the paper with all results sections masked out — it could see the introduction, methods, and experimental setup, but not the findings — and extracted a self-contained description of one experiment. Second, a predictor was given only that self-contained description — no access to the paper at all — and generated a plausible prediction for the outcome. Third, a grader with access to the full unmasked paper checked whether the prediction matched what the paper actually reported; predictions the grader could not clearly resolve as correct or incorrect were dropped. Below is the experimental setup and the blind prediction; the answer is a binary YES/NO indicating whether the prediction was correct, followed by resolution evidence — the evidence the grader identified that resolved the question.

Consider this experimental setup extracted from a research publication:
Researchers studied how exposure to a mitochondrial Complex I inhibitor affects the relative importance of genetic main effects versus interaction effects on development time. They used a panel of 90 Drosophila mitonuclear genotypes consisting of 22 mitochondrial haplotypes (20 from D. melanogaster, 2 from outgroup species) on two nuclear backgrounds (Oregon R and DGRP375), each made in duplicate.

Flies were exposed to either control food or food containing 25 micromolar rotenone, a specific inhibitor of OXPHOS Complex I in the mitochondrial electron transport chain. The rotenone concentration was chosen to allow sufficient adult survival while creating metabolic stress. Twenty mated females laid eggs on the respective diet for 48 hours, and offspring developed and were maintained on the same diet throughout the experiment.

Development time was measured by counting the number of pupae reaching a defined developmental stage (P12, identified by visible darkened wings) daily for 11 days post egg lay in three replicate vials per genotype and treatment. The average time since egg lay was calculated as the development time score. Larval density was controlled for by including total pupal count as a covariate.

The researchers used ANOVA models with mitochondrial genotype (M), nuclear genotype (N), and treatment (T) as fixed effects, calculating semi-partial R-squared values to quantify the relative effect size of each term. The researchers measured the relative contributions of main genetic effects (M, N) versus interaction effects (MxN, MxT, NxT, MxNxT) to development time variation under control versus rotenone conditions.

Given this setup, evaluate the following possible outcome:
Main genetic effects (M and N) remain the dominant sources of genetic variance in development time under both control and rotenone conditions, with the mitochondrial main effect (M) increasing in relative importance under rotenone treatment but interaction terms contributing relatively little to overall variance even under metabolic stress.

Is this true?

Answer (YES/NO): NO